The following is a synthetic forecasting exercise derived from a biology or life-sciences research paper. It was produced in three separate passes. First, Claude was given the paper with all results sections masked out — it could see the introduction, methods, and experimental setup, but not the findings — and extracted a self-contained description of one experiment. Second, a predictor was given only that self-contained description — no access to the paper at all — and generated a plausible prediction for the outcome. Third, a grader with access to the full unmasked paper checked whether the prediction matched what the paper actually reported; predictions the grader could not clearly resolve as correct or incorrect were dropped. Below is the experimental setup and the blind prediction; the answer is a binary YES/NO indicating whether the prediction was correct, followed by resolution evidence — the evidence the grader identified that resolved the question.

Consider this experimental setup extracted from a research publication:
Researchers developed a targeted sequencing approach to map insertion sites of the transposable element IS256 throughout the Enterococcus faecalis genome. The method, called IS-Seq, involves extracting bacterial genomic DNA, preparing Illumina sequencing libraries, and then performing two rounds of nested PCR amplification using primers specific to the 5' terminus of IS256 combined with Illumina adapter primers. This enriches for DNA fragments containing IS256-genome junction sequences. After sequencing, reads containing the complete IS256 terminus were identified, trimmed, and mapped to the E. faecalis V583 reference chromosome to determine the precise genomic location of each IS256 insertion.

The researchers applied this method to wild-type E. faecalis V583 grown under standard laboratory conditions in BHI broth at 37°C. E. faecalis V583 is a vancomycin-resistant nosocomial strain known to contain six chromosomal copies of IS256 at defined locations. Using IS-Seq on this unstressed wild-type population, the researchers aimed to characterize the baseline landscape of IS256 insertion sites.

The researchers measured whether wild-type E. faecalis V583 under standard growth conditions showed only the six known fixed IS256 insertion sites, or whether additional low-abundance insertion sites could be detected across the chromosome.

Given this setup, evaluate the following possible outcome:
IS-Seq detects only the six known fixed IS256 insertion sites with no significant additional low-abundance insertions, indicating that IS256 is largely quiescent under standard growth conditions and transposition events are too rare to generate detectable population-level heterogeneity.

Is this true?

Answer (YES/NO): NO